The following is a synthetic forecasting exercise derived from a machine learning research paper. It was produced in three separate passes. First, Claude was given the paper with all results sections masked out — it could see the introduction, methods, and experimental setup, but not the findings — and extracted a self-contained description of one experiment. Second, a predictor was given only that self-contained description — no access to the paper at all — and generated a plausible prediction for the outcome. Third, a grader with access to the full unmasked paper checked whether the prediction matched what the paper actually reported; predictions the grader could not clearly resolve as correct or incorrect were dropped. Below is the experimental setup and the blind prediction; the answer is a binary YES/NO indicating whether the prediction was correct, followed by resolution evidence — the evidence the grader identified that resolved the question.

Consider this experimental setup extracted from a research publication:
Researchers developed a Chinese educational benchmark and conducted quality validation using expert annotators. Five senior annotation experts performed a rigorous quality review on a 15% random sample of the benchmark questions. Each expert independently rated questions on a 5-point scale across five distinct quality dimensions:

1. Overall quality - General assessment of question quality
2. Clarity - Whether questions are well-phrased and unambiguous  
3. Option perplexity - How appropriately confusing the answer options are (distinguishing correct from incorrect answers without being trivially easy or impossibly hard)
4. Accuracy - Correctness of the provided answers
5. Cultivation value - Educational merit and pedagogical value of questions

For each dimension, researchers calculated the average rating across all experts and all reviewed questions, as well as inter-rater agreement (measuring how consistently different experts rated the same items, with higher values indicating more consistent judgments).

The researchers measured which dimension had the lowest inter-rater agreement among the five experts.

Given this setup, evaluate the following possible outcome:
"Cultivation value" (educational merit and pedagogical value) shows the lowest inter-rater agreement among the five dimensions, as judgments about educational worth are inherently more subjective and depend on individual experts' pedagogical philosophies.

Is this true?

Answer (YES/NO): NO